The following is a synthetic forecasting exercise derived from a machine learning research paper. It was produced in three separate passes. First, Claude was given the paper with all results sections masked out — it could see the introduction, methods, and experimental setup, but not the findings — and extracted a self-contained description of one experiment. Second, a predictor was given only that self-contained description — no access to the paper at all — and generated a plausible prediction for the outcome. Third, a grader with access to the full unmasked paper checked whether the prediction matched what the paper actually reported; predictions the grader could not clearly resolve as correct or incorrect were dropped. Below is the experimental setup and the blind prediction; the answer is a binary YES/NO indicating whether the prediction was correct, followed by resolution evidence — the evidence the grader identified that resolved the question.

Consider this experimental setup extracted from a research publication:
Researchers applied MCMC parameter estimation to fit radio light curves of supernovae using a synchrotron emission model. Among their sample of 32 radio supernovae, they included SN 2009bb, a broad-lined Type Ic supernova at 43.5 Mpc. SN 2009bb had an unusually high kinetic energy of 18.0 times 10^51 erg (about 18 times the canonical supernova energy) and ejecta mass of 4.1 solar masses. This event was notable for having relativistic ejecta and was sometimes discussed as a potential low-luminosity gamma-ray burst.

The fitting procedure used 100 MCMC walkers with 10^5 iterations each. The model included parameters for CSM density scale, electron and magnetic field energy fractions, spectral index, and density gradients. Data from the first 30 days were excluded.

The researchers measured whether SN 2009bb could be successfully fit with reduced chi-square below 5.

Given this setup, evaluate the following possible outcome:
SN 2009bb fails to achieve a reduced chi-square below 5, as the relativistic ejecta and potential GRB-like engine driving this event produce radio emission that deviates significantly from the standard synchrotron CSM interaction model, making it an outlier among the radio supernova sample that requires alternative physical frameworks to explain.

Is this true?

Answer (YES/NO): YES